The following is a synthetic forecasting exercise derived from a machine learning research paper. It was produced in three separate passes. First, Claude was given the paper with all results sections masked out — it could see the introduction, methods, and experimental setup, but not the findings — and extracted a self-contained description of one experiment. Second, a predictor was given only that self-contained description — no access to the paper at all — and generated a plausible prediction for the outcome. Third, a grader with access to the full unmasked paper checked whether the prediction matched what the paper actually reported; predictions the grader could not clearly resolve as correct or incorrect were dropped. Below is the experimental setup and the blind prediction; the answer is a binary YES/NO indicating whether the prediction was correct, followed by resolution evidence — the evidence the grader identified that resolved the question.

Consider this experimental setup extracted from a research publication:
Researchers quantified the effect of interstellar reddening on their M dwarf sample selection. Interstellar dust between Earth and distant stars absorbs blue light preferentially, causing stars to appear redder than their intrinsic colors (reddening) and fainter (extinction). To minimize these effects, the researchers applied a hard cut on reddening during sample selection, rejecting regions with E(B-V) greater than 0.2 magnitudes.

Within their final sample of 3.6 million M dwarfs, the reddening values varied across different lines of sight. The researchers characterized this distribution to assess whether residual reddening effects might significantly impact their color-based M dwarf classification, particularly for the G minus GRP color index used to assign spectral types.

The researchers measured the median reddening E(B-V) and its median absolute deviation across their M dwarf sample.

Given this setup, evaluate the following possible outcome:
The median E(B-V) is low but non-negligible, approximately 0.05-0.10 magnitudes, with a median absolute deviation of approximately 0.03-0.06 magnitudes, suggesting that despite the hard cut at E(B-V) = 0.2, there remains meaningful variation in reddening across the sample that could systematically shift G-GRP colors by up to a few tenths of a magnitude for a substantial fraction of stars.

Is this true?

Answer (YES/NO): NO